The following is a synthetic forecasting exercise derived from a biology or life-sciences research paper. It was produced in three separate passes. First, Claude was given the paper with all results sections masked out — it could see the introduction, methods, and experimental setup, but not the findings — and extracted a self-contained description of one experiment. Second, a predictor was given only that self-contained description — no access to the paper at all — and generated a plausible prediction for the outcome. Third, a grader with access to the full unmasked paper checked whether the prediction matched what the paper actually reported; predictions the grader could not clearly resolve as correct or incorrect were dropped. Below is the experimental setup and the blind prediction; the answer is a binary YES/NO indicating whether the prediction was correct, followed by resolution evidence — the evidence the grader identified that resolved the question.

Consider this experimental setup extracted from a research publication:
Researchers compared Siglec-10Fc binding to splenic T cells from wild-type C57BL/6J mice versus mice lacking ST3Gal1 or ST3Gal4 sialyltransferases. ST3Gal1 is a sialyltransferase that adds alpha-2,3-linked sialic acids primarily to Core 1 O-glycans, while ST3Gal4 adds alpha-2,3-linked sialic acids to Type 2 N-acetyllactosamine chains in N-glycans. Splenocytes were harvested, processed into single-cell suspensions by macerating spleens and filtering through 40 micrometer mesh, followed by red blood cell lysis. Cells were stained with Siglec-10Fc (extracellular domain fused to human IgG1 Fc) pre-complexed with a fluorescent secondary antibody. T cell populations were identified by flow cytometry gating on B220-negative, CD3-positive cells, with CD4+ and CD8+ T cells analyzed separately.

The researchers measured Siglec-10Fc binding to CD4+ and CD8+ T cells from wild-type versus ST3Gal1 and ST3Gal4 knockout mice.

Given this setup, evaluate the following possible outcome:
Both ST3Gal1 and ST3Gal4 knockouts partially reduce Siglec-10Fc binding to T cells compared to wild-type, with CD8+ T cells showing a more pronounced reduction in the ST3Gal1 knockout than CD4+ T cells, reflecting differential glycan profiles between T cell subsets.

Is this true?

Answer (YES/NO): NO